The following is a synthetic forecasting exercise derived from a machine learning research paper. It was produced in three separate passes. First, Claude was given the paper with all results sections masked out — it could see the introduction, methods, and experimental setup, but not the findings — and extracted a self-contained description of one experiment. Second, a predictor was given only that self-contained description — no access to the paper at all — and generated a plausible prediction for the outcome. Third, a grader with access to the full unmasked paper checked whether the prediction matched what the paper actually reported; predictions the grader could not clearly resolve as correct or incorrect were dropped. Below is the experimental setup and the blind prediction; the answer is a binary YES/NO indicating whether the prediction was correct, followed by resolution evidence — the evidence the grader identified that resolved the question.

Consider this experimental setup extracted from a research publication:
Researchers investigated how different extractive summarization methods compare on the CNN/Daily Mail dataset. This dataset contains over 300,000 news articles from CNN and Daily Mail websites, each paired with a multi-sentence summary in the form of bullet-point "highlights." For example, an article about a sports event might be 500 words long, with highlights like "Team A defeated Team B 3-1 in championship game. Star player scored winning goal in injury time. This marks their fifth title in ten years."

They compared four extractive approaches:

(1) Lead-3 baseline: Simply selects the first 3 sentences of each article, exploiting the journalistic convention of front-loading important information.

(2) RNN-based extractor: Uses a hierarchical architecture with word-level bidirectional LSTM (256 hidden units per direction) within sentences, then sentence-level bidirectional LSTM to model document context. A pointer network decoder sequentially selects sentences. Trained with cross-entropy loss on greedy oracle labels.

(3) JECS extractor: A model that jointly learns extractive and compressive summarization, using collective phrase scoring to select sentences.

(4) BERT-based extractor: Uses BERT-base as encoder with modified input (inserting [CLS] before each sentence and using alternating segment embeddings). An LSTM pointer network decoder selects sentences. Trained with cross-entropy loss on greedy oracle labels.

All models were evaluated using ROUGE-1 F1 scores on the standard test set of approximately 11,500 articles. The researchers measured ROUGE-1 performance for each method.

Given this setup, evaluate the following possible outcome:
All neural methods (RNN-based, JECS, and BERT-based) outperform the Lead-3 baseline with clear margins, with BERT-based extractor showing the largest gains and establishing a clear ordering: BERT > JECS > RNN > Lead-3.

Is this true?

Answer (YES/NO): NO